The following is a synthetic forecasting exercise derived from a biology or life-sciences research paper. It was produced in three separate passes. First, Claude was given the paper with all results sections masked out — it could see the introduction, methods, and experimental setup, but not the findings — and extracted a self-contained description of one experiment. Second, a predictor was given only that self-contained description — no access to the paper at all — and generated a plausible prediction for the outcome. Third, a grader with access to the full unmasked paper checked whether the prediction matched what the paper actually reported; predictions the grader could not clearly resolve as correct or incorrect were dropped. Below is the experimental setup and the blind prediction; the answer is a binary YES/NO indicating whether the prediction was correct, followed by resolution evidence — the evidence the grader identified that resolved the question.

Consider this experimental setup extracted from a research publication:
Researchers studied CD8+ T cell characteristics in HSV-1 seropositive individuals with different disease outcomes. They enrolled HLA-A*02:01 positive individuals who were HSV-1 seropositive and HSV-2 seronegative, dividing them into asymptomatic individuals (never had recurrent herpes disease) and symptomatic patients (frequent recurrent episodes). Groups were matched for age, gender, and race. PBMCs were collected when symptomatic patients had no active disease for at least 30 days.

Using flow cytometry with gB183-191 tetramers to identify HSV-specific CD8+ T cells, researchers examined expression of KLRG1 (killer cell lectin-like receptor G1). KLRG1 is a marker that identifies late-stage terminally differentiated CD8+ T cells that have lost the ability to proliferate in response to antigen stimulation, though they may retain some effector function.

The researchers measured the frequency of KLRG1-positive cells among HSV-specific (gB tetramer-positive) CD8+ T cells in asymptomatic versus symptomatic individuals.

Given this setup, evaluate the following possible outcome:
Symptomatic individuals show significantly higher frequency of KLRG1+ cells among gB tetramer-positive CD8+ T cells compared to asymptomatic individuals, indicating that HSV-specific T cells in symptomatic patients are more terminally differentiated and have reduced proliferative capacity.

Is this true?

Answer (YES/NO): YES